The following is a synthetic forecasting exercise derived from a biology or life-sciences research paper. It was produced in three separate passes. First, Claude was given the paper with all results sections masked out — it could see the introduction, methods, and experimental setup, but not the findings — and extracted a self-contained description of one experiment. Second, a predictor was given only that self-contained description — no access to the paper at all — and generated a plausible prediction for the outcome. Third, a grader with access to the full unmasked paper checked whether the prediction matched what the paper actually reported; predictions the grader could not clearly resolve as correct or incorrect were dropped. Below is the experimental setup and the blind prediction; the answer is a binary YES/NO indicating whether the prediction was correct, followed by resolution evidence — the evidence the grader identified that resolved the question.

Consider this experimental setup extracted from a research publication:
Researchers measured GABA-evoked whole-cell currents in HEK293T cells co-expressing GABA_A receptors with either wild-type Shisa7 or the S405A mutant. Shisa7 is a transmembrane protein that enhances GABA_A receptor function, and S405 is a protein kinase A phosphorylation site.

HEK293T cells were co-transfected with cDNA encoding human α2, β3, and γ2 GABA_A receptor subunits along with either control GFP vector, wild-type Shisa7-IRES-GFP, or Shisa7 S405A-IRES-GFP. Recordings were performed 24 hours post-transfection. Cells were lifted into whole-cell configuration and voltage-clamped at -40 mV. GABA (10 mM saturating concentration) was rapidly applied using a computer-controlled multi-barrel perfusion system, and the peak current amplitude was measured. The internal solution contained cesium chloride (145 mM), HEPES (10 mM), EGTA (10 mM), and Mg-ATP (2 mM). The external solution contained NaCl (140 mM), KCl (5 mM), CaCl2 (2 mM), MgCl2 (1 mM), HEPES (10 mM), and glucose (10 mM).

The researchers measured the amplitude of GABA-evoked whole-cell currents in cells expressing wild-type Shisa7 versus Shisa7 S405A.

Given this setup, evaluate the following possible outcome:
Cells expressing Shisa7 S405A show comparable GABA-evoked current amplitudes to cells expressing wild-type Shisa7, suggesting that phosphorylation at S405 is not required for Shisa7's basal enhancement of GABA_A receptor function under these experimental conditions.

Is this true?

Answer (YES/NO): NO